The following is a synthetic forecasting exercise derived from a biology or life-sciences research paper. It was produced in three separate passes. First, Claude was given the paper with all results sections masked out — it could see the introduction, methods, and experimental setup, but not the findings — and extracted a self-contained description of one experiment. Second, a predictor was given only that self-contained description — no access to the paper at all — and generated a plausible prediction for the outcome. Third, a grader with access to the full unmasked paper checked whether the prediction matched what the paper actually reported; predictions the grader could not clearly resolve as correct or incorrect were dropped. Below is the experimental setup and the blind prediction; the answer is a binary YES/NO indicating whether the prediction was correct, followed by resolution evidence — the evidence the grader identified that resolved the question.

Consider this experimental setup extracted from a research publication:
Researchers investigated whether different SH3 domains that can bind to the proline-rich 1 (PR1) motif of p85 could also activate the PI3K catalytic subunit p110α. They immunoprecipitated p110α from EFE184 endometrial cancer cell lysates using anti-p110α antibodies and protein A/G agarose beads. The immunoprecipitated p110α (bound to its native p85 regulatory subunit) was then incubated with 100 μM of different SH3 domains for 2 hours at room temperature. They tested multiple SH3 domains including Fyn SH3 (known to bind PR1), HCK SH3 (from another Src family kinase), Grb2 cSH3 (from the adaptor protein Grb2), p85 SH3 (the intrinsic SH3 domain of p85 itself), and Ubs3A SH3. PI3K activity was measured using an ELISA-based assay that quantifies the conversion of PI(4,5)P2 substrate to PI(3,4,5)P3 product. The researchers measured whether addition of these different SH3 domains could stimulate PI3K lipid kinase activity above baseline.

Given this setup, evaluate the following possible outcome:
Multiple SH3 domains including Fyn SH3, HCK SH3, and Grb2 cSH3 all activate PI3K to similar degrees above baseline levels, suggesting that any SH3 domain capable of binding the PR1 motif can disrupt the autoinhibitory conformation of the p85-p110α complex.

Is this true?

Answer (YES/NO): NO